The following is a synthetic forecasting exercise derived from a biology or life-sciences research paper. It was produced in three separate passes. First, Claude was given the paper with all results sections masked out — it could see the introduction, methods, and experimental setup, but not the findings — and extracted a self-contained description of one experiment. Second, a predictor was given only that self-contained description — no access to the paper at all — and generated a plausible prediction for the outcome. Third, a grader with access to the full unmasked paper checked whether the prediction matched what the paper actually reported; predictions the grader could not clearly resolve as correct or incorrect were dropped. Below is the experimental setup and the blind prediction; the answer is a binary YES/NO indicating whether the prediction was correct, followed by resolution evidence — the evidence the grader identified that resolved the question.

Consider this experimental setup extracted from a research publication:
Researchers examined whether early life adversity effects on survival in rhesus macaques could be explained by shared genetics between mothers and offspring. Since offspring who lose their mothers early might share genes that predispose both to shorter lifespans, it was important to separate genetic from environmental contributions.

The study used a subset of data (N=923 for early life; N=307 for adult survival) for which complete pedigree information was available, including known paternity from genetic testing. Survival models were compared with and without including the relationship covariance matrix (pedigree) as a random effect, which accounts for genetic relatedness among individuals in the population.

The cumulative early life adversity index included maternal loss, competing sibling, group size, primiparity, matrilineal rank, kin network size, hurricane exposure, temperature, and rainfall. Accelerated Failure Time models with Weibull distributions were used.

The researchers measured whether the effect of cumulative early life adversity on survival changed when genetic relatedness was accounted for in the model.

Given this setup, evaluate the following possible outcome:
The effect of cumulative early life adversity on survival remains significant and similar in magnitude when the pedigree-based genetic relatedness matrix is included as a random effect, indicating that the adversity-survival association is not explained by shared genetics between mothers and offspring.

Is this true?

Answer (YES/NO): YES